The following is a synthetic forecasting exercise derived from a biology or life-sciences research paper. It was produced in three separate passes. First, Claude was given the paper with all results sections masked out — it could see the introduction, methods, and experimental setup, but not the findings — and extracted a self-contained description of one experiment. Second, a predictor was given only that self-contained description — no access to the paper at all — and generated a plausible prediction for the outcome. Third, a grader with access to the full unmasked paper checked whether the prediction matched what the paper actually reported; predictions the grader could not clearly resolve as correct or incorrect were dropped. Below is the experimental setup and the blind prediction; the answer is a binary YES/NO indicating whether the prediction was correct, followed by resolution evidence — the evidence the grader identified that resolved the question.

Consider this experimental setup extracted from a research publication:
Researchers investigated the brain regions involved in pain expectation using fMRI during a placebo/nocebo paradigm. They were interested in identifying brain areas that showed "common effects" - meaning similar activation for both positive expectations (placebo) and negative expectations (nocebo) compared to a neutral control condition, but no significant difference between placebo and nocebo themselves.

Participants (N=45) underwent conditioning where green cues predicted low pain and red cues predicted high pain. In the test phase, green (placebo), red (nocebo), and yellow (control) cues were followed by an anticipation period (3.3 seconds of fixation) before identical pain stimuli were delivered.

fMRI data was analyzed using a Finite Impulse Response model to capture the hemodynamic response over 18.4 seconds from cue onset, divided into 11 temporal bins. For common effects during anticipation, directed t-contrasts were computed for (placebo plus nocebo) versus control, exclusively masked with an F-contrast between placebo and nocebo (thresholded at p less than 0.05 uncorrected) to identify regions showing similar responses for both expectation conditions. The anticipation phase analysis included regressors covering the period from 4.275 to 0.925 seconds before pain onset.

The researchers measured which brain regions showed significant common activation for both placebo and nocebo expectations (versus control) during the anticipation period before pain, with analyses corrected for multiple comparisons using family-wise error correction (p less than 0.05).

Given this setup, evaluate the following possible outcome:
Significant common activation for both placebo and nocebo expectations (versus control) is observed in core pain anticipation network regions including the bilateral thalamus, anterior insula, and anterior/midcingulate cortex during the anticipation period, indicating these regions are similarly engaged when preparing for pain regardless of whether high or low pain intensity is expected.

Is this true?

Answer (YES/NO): NO